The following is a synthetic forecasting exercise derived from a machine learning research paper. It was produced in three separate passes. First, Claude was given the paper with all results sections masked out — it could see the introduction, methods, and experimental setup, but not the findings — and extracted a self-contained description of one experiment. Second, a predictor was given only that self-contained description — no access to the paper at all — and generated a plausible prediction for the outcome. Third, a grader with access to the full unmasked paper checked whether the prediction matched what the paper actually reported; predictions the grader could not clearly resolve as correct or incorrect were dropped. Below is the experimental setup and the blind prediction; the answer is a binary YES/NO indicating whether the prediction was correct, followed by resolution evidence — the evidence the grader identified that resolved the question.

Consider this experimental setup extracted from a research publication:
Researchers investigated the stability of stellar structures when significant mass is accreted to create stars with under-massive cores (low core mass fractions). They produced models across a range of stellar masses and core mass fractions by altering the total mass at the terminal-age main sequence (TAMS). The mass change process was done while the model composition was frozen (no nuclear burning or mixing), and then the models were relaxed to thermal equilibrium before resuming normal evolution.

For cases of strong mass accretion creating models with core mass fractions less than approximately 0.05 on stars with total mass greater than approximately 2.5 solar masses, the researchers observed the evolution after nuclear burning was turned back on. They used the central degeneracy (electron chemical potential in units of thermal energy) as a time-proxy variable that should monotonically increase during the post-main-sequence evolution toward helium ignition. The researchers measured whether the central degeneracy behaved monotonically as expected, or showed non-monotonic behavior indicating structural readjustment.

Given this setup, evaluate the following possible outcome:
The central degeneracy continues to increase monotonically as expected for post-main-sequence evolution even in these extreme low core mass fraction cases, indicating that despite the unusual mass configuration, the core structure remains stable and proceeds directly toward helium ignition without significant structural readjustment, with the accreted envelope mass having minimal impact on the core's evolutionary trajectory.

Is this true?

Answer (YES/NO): NO